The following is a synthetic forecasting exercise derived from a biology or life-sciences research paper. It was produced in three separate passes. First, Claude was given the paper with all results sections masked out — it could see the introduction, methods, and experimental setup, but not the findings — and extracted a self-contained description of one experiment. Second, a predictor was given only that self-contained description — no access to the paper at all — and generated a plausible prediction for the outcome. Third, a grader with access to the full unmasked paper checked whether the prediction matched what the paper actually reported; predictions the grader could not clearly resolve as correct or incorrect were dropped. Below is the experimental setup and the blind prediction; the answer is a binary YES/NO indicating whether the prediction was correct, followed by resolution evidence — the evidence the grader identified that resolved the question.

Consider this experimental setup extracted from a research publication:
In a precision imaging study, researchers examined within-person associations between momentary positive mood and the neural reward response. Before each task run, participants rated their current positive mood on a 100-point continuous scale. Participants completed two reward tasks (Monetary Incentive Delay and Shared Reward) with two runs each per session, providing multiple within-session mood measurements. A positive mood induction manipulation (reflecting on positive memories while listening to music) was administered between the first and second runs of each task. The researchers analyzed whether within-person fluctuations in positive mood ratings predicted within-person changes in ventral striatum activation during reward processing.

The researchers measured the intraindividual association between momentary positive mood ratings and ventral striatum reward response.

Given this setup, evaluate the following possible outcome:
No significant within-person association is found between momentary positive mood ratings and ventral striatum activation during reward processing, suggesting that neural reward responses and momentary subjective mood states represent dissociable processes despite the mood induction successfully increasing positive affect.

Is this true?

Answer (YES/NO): NO